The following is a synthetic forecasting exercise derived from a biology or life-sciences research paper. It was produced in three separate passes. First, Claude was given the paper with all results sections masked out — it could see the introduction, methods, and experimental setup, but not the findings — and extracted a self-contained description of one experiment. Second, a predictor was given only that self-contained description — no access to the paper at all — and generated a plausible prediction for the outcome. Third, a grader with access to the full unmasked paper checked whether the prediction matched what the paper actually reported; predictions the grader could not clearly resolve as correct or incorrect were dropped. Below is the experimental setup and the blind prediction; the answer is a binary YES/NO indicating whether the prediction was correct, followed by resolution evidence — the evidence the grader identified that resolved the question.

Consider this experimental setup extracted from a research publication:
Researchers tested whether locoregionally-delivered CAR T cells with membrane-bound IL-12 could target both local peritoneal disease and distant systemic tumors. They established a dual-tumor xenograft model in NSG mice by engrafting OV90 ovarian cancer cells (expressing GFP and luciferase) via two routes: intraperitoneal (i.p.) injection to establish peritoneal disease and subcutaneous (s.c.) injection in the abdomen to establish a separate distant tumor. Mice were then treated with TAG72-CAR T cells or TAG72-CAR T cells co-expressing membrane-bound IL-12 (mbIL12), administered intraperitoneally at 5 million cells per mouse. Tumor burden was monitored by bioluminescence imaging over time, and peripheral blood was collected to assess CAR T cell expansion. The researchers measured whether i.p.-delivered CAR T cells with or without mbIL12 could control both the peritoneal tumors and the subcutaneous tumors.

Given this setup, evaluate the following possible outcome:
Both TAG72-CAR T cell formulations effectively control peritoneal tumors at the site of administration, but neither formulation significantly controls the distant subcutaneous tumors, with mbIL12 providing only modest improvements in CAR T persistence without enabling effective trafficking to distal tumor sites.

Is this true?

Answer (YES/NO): NO